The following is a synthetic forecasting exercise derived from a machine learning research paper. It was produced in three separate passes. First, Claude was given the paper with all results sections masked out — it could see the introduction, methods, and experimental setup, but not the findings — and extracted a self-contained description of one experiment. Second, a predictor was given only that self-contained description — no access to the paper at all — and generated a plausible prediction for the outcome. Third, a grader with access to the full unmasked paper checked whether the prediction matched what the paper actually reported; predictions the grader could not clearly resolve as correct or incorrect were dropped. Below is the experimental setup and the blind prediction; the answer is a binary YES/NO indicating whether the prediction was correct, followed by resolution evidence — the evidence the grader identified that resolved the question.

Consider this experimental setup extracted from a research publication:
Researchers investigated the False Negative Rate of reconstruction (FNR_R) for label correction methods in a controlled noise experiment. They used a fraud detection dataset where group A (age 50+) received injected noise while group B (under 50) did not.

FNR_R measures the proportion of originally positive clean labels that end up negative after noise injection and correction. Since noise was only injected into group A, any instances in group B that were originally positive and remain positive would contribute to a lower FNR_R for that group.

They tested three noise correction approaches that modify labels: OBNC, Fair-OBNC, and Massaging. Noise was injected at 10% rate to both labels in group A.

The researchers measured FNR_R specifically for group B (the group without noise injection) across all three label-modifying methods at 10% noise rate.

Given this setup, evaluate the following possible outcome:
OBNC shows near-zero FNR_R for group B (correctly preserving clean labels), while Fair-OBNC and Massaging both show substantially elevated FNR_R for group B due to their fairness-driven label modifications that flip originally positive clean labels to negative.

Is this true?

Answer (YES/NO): NO